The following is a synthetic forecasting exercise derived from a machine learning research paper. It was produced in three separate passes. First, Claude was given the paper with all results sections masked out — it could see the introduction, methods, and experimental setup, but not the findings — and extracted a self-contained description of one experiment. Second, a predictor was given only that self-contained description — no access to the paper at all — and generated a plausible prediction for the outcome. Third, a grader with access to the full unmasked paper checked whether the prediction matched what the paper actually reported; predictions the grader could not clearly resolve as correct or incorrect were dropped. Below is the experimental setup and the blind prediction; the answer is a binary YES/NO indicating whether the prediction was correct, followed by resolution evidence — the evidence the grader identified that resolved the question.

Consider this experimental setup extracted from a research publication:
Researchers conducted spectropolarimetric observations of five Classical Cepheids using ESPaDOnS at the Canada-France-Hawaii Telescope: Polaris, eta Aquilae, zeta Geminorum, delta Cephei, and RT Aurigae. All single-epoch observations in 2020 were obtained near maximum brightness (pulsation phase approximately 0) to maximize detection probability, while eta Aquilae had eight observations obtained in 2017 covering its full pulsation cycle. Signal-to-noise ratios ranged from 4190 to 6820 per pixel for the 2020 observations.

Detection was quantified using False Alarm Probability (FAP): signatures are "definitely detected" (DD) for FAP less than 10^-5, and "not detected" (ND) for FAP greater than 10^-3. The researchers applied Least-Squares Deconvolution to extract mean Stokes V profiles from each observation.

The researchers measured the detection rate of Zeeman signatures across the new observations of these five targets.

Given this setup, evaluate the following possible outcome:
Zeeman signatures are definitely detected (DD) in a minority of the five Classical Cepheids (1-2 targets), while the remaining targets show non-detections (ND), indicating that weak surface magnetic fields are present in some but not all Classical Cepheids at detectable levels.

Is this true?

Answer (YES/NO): NO